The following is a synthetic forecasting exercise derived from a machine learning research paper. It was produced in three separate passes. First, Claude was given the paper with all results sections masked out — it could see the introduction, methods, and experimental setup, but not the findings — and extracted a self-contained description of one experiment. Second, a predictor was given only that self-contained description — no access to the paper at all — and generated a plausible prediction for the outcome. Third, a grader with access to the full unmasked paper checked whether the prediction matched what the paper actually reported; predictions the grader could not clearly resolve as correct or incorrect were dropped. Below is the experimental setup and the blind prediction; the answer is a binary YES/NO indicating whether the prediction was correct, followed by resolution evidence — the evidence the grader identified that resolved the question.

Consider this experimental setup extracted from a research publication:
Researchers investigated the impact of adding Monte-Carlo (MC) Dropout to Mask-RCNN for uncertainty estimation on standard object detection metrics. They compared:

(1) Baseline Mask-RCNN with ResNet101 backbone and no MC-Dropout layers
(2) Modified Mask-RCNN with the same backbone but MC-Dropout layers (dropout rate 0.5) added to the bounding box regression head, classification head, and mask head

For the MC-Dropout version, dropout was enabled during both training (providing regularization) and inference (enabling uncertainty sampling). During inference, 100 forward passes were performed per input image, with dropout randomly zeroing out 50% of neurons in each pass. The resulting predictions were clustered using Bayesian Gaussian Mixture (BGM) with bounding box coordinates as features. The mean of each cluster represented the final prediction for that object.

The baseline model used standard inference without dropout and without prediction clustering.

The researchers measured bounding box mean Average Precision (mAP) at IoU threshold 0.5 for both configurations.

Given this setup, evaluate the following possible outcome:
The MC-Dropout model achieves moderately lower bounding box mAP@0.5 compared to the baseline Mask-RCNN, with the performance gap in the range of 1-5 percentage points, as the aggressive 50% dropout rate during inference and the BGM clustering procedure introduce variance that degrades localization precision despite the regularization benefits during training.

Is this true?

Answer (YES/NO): YES